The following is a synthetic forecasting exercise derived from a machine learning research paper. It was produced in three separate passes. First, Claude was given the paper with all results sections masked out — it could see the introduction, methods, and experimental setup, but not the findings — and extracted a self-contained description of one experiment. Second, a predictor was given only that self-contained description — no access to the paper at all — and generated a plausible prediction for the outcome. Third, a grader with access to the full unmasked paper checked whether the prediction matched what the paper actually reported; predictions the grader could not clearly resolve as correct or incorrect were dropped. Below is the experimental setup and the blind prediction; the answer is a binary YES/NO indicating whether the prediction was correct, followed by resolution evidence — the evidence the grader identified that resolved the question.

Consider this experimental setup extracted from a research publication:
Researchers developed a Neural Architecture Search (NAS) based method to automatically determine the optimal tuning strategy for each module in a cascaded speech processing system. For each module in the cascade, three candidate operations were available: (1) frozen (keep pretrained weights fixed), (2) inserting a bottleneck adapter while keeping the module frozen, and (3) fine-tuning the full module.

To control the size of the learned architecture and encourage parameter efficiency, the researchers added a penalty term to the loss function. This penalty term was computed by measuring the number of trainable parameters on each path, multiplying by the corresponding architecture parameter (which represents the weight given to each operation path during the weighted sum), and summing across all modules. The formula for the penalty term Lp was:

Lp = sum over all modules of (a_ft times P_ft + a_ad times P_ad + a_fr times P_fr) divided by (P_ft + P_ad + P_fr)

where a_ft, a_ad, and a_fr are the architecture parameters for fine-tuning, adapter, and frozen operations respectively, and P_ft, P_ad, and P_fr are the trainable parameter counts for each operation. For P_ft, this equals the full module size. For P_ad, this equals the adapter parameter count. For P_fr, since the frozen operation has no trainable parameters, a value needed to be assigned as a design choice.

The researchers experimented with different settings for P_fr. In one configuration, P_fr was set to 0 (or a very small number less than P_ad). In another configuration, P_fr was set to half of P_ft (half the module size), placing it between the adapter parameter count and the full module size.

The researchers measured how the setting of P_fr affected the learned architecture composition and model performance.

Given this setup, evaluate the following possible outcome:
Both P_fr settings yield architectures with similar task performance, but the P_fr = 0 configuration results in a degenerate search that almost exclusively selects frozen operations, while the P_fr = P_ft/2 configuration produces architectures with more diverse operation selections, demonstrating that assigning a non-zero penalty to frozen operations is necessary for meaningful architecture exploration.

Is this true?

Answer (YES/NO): NO